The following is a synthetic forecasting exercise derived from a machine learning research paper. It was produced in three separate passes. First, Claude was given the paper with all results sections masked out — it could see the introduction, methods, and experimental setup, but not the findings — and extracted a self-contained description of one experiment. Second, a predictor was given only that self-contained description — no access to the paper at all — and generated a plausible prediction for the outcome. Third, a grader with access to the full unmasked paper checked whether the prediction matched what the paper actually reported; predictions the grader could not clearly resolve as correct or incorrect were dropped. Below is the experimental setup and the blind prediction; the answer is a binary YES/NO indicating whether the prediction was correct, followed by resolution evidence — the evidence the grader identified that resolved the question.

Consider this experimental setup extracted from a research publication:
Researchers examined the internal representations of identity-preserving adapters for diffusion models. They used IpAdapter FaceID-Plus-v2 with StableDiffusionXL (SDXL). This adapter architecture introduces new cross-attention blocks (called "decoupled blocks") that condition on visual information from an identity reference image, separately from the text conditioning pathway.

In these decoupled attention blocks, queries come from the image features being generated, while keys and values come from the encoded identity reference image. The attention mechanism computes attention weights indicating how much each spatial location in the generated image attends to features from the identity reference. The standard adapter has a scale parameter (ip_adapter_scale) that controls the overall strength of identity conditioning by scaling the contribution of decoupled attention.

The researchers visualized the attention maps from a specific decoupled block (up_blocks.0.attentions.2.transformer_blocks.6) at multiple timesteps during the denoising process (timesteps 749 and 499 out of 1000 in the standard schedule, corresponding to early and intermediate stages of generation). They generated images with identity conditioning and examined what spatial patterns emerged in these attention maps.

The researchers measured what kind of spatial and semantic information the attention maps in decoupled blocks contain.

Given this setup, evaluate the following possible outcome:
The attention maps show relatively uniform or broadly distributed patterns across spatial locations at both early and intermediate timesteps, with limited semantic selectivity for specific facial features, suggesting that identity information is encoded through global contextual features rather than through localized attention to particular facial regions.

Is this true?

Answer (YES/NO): NO